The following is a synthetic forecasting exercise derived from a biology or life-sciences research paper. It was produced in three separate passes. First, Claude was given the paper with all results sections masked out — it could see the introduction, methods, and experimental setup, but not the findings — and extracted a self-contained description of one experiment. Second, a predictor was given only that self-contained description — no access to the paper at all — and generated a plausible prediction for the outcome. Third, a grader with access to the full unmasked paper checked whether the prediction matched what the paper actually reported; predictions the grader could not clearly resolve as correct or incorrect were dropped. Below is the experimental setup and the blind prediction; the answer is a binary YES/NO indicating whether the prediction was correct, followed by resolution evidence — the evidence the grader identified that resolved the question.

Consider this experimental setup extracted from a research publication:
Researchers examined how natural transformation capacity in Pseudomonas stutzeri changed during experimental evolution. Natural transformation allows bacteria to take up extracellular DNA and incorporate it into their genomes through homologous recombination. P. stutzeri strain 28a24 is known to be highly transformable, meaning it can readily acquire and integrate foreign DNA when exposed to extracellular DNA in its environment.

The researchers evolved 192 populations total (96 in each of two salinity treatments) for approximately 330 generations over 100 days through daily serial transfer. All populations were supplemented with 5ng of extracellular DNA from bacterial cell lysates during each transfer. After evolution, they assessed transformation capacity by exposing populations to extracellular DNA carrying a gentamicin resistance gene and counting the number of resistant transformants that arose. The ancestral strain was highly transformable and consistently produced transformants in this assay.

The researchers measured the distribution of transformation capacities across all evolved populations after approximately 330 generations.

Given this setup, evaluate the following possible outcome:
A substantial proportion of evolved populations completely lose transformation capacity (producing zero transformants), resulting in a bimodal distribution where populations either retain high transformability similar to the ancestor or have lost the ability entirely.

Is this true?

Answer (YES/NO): YES